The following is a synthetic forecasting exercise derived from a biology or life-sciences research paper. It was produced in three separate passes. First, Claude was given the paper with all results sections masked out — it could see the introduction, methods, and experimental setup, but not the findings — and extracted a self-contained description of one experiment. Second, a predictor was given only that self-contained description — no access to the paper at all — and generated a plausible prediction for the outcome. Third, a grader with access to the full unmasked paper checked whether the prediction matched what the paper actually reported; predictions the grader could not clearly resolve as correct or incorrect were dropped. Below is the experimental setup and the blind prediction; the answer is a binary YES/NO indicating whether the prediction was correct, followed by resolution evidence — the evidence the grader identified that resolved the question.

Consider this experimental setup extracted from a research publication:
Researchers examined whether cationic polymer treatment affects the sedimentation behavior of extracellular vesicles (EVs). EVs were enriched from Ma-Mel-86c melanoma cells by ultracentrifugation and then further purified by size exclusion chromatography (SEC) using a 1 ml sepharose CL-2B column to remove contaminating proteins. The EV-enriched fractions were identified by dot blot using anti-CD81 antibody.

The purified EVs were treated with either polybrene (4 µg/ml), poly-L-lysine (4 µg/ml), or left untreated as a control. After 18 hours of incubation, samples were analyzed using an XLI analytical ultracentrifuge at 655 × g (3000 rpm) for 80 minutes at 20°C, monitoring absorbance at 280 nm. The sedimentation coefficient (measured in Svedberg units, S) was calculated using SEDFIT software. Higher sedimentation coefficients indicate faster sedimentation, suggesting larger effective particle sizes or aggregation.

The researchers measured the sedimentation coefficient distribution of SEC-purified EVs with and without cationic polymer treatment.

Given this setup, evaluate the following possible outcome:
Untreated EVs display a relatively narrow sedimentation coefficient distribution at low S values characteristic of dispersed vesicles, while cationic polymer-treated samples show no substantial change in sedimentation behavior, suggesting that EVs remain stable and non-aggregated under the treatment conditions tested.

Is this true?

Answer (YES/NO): NO